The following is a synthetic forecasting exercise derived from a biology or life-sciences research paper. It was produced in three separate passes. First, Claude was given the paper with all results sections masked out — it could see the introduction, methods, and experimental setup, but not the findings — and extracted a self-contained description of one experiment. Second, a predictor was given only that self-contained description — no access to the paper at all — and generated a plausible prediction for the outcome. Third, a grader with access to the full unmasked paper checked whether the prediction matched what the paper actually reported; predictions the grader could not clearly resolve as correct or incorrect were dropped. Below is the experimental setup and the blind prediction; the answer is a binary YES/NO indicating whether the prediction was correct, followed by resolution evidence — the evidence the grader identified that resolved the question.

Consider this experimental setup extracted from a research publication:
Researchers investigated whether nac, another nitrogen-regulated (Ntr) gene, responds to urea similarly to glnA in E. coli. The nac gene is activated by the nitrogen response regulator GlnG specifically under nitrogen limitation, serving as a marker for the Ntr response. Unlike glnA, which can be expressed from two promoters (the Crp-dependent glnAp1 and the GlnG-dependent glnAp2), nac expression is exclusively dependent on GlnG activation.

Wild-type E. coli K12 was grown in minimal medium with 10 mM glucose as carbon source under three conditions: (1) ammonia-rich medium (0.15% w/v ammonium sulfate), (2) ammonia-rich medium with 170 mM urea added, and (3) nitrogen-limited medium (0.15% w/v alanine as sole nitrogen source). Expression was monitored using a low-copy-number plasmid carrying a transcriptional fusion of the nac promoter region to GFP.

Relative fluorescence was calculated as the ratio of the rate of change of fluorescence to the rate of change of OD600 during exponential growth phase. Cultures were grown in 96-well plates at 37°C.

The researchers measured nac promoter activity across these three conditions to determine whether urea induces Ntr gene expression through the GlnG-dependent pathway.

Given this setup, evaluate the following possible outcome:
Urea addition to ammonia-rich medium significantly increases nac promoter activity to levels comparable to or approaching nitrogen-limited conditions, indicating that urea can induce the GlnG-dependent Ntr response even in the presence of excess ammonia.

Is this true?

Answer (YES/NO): NO